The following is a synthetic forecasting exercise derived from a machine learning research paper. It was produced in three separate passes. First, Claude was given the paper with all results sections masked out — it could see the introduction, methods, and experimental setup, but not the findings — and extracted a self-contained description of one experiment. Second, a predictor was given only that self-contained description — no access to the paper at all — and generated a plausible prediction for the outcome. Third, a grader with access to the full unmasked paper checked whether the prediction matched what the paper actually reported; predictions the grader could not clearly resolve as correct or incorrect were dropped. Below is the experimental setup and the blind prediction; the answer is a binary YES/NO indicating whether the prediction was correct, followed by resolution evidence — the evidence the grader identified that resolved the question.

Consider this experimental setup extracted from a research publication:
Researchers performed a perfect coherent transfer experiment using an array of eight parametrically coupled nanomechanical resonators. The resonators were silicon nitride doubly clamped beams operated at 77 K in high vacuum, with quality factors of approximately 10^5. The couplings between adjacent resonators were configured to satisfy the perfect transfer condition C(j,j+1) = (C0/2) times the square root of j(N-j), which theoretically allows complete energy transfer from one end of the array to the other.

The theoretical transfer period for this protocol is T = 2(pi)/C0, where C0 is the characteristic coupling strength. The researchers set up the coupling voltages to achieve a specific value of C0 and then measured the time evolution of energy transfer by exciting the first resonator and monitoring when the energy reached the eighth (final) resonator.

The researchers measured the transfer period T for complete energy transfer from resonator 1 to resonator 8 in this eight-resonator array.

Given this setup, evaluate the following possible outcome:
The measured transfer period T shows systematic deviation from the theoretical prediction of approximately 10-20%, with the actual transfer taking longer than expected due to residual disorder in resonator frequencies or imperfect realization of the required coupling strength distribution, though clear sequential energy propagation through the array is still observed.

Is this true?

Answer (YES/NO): NO